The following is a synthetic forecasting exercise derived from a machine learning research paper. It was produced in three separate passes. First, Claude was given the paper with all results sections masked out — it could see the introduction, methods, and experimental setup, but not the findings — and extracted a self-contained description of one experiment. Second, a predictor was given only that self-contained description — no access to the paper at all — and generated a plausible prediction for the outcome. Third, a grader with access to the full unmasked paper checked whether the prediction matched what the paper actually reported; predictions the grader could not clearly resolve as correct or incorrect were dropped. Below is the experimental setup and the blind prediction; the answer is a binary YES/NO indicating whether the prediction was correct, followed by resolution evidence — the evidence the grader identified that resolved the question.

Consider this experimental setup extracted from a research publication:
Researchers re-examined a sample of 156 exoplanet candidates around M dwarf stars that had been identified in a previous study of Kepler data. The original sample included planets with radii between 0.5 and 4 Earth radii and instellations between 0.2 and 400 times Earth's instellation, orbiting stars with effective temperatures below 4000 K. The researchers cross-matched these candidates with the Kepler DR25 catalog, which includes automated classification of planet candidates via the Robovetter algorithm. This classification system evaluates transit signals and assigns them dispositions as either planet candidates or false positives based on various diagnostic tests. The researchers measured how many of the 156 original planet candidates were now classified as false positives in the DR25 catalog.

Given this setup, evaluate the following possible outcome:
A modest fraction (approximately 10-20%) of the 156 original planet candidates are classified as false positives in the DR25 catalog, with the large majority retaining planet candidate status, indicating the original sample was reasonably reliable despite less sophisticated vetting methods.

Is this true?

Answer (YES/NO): NO